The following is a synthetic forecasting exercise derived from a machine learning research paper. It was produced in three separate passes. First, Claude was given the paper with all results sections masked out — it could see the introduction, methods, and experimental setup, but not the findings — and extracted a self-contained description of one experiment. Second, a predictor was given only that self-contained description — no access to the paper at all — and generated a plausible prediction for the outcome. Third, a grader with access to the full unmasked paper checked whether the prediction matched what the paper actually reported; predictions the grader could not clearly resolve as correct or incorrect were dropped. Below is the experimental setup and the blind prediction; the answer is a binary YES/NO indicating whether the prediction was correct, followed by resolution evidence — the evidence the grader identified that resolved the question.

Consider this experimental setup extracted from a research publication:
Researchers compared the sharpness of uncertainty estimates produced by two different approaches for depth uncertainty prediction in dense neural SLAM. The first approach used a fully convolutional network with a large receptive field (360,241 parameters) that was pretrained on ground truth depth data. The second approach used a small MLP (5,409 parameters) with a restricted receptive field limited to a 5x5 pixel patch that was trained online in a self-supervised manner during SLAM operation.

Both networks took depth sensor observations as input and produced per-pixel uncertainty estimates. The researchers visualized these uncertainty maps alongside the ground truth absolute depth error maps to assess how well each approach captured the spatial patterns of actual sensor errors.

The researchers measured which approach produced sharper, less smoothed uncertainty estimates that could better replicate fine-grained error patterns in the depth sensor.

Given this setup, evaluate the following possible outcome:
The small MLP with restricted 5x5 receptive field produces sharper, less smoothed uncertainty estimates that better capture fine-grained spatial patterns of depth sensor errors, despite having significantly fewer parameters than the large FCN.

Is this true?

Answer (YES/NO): YES